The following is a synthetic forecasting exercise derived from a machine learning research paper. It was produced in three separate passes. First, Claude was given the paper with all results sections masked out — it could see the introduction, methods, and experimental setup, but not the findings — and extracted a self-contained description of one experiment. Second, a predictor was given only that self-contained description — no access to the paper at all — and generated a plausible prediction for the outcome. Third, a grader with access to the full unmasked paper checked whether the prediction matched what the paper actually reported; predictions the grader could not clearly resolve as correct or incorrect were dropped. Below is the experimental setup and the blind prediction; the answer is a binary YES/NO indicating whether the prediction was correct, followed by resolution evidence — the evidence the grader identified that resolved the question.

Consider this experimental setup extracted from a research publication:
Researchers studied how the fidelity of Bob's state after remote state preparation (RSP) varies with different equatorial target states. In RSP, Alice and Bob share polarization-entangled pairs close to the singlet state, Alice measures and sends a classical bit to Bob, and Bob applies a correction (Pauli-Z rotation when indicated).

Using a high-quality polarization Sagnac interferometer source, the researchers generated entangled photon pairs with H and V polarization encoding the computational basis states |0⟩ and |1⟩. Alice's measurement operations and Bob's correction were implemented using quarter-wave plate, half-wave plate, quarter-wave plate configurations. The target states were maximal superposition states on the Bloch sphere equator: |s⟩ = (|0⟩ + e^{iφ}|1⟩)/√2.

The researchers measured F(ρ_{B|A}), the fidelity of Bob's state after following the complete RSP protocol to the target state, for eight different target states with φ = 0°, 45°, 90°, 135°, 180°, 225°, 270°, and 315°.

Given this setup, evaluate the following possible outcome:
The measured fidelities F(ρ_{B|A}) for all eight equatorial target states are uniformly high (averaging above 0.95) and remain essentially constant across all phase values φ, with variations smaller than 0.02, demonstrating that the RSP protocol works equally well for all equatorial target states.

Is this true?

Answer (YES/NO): NO